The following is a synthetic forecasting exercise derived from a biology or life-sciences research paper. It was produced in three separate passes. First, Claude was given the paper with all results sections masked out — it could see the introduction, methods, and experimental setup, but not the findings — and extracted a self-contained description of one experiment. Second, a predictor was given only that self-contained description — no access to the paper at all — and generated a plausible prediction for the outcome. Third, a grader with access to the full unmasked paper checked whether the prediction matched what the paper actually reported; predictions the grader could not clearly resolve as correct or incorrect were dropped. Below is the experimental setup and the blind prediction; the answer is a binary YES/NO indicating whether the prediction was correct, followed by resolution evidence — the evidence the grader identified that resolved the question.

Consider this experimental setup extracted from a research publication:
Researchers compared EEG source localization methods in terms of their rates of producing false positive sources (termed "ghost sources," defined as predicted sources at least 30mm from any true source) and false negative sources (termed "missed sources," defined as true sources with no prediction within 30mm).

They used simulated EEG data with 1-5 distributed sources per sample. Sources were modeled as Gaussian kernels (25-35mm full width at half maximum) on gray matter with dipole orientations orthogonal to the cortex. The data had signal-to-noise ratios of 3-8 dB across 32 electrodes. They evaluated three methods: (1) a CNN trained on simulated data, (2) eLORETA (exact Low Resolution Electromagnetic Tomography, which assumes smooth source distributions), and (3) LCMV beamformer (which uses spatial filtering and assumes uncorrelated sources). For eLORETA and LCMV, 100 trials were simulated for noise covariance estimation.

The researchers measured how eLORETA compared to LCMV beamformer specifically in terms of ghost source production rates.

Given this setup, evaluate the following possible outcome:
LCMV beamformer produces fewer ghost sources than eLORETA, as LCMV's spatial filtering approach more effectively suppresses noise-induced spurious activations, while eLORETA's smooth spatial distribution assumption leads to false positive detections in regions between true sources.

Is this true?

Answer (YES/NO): NO